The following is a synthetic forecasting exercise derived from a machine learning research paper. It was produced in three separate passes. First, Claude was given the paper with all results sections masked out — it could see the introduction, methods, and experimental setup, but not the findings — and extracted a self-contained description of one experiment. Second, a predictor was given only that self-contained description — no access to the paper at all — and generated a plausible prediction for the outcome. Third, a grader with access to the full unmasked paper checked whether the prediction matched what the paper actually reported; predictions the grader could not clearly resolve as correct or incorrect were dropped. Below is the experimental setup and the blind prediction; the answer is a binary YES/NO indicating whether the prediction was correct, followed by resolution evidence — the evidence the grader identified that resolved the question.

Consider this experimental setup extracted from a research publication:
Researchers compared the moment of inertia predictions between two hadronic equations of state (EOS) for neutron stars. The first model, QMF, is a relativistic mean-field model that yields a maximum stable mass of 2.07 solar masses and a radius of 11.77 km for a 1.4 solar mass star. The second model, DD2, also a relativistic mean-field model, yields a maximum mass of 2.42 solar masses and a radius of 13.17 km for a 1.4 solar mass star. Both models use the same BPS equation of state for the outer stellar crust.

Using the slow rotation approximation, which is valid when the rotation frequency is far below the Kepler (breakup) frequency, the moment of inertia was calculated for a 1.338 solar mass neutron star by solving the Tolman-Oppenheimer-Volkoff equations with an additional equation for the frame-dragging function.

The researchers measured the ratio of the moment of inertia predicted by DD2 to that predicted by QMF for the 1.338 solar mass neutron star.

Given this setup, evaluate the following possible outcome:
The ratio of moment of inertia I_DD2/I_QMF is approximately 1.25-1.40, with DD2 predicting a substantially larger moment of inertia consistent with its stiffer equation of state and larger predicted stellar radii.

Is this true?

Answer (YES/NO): NO